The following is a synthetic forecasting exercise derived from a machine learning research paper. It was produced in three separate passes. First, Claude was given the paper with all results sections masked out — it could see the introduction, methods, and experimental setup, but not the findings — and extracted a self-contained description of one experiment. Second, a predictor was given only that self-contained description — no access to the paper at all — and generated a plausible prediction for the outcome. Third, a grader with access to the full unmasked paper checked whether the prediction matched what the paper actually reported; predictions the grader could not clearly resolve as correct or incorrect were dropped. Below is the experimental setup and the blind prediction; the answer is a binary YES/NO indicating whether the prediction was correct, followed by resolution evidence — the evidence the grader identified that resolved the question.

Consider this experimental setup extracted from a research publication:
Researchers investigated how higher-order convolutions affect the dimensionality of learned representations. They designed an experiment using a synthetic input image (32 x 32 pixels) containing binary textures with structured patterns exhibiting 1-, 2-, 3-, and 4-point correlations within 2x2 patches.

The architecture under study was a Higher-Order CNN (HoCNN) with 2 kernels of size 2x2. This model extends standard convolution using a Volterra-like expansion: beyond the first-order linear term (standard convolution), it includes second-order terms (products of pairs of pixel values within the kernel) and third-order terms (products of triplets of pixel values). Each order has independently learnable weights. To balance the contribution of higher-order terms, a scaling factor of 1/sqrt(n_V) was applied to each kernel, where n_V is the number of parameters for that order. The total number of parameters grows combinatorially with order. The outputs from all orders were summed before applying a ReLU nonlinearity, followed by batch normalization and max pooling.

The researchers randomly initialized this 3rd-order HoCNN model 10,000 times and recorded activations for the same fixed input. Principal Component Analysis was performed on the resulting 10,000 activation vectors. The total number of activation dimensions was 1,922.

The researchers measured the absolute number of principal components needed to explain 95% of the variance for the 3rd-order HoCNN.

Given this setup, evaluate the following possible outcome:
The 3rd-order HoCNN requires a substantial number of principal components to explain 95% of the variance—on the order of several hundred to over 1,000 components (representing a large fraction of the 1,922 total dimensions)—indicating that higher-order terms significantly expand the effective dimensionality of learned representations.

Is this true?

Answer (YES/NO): NO